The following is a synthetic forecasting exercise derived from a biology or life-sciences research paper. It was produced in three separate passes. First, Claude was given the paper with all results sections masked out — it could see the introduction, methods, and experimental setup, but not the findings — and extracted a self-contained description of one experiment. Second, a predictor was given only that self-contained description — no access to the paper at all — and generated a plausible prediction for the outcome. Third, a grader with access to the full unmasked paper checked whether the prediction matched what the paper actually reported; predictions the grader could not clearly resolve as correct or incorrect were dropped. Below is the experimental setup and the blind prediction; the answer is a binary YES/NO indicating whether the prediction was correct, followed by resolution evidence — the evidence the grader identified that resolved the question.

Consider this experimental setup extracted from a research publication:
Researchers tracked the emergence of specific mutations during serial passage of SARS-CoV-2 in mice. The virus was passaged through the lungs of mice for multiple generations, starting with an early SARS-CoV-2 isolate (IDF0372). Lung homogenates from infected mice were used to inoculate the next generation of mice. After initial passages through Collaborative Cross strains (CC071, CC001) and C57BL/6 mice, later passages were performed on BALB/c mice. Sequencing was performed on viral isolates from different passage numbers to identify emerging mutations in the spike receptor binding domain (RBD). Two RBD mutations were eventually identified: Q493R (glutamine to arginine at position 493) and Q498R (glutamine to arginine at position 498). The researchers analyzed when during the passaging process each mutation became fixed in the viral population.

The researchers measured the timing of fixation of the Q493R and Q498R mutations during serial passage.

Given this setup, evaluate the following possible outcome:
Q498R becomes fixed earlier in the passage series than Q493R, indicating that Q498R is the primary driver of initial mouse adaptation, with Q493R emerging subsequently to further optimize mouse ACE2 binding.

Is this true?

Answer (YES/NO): NO